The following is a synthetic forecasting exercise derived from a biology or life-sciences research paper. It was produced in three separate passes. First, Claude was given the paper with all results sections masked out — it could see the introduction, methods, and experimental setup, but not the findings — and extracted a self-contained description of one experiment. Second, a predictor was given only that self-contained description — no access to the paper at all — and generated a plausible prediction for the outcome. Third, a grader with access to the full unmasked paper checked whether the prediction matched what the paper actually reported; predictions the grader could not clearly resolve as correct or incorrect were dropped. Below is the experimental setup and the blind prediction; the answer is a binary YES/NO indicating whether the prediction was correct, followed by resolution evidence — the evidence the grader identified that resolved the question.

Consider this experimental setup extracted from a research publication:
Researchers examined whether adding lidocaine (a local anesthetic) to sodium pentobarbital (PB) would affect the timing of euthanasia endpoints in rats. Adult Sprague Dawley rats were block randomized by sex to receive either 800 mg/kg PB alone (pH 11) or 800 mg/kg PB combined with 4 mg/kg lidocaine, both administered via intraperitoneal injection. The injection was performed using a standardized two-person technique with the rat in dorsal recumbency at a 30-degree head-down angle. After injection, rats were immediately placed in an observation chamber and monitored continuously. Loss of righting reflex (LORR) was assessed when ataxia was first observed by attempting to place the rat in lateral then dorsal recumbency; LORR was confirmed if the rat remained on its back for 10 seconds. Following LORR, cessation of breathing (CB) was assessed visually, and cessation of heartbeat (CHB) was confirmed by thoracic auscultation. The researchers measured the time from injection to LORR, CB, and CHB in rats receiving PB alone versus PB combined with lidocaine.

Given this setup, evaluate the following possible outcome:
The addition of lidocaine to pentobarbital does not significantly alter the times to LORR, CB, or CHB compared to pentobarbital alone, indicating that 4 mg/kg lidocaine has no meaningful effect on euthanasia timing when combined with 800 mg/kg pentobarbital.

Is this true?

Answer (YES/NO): YES